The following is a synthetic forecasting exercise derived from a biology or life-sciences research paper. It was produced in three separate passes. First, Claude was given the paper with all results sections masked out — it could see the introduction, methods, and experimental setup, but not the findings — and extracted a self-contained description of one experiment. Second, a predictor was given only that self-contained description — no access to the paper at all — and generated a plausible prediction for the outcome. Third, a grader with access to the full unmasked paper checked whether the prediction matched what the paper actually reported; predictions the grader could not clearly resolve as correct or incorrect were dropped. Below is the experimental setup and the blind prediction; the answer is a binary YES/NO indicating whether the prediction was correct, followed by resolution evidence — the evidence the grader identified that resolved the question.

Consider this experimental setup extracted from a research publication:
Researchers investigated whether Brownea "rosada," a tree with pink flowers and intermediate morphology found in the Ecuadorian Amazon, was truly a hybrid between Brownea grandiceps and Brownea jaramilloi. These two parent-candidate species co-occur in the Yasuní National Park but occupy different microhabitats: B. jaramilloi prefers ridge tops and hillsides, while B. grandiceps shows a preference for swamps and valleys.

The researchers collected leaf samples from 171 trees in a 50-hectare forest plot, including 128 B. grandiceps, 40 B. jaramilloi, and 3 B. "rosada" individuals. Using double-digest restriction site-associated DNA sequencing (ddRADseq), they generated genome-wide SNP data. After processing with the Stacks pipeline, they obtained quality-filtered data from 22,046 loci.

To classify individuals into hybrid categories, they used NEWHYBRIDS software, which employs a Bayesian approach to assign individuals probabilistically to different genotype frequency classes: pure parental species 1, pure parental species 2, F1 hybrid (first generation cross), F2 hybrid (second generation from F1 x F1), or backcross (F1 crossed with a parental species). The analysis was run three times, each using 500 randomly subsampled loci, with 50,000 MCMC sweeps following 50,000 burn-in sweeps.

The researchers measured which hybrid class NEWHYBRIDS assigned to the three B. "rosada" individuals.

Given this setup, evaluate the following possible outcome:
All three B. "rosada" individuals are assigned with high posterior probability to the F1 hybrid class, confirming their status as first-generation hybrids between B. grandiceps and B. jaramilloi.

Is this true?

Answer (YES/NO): NO